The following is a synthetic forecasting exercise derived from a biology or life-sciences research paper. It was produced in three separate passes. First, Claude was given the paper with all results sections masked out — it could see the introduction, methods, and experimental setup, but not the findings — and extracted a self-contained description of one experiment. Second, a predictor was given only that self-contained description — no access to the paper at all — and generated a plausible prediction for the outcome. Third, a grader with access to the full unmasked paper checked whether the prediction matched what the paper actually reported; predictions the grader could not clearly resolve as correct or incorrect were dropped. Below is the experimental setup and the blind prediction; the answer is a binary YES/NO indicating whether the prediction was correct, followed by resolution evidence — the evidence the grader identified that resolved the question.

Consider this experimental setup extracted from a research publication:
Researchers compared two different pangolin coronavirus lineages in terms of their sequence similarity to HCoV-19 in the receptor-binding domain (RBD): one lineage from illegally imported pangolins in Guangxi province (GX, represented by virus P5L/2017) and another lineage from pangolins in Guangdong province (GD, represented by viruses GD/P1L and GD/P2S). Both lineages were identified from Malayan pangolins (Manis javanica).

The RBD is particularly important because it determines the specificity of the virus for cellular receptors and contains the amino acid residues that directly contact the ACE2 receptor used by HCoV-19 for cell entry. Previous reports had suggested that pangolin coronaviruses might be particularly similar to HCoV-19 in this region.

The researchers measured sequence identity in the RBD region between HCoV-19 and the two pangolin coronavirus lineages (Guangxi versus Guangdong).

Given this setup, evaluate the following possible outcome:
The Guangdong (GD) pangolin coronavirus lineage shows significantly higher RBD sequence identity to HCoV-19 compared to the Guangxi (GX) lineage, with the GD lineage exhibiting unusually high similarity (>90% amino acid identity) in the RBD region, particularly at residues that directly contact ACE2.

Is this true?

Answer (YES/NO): YES